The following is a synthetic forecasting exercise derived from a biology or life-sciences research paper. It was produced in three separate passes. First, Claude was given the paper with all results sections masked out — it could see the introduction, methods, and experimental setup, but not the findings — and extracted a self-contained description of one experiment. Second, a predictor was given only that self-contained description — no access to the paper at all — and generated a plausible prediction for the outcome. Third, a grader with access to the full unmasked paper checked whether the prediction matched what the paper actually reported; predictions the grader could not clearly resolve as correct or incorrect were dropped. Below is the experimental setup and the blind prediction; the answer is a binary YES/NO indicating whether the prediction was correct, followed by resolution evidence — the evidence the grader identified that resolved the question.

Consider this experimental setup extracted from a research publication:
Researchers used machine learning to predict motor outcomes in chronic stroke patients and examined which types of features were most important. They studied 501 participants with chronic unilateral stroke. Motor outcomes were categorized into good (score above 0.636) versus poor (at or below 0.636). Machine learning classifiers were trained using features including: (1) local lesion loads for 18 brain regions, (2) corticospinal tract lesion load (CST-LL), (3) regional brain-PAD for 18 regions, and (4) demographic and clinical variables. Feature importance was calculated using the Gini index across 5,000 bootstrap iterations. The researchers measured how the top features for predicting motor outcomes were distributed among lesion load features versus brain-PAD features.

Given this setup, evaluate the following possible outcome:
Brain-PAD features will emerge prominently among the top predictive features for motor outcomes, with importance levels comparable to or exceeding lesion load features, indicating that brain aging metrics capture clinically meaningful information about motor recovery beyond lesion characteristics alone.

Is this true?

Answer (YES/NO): NO